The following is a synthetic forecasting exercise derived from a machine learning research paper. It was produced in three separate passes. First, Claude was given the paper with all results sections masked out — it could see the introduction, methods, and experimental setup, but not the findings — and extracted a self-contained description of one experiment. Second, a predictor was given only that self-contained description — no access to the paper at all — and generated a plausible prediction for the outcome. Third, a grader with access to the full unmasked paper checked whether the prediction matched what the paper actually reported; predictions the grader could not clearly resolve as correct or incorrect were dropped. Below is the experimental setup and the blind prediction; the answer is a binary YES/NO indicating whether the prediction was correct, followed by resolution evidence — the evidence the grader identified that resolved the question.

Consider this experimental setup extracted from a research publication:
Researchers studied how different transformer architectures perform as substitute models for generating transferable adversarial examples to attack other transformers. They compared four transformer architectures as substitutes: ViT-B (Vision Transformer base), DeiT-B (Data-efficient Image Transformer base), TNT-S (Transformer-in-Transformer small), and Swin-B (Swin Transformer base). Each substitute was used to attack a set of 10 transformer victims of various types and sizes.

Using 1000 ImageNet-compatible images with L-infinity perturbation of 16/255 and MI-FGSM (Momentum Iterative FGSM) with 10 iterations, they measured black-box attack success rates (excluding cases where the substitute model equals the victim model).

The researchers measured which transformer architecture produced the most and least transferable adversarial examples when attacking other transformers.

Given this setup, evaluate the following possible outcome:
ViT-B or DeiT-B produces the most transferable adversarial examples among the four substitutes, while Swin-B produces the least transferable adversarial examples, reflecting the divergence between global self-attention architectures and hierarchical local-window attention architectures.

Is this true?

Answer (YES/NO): YES